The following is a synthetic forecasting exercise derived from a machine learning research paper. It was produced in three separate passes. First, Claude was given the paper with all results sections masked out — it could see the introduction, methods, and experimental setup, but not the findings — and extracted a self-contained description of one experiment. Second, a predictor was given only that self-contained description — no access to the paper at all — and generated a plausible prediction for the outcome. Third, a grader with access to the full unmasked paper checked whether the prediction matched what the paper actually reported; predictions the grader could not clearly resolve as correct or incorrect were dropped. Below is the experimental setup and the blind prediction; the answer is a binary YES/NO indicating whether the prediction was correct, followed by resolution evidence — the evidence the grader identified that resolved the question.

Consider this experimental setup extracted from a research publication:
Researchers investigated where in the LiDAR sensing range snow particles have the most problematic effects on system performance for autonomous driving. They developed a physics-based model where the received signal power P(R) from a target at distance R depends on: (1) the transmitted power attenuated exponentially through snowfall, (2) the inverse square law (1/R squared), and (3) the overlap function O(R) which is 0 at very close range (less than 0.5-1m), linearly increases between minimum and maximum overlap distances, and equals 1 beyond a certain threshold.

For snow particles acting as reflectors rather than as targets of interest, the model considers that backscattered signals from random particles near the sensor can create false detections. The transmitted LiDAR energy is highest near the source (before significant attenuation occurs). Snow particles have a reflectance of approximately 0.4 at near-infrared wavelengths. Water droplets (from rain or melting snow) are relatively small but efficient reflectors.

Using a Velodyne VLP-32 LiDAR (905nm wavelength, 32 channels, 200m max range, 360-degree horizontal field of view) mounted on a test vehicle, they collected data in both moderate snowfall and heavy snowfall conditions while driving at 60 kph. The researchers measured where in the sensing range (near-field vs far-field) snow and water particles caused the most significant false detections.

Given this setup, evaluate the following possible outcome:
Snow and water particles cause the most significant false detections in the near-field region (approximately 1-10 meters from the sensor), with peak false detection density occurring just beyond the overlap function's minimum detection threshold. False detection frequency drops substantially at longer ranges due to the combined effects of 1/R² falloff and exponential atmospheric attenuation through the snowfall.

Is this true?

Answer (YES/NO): YES